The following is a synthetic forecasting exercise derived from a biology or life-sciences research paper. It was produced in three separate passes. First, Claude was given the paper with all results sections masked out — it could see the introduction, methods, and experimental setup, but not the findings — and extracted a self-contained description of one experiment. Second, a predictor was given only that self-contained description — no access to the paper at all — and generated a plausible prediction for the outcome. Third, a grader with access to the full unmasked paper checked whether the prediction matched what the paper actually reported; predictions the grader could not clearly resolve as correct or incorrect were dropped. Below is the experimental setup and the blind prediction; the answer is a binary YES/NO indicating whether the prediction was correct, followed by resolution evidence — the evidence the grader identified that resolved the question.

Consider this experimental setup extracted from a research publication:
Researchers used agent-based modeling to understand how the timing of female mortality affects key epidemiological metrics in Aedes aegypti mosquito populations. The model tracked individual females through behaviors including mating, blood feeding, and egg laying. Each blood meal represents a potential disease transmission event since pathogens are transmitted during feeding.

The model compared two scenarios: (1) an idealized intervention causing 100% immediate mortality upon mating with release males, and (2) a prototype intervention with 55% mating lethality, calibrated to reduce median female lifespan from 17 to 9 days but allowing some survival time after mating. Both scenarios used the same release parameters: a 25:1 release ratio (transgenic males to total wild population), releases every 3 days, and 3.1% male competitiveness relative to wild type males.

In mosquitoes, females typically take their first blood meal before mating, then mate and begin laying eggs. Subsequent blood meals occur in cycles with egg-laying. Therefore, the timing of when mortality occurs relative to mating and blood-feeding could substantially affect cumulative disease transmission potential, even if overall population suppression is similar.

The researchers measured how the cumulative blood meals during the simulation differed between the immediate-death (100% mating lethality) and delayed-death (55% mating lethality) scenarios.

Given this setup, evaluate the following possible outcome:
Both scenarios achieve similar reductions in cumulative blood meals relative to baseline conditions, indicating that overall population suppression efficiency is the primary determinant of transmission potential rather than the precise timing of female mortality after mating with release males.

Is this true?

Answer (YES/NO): NO